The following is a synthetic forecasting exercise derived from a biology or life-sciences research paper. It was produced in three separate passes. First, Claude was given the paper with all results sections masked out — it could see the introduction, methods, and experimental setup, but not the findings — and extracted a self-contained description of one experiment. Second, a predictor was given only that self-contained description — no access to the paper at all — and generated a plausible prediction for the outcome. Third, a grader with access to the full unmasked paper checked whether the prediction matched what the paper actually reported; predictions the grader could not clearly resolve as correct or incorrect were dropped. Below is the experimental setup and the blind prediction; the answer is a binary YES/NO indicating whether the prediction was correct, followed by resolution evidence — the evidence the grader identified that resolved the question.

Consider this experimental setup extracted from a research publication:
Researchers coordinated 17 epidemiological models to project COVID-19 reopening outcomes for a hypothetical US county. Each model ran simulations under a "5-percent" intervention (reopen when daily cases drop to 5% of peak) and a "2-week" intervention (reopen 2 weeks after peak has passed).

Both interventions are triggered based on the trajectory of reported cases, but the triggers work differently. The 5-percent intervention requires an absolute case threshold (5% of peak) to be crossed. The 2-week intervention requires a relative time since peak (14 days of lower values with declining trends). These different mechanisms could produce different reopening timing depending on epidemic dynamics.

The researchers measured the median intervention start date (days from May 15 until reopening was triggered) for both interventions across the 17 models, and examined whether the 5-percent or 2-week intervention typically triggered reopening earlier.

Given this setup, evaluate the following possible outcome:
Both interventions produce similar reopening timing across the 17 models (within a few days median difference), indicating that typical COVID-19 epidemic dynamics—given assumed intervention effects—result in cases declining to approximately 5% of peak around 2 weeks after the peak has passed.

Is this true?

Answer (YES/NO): NO